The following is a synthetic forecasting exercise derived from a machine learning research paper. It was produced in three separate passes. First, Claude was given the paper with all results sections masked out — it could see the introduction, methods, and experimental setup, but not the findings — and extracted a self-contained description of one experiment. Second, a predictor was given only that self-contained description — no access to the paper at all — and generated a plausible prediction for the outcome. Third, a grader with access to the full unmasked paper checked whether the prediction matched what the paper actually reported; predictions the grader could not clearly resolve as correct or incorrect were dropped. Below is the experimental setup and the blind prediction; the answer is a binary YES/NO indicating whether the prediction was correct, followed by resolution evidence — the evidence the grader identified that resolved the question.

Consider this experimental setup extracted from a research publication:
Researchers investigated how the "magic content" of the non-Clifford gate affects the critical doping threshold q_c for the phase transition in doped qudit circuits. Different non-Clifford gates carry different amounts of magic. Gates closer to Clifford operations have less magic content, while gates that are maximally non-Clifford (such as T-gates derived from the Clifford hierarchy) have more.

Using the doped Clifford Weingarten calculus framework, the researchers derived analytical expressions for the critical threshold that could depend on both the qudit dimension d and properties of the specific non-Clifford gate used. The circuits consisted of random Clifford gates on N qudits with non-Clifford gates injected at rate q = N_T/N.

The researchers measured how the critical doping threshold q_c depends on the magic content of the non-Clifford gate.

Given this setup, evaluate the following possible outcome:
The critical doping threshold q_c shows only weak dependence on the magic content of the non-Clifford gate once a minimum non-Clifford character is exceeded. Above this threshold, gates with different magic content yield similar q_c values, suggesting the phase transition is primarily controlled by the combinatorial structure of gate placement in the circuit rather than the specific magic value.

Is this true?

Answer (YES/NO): NO